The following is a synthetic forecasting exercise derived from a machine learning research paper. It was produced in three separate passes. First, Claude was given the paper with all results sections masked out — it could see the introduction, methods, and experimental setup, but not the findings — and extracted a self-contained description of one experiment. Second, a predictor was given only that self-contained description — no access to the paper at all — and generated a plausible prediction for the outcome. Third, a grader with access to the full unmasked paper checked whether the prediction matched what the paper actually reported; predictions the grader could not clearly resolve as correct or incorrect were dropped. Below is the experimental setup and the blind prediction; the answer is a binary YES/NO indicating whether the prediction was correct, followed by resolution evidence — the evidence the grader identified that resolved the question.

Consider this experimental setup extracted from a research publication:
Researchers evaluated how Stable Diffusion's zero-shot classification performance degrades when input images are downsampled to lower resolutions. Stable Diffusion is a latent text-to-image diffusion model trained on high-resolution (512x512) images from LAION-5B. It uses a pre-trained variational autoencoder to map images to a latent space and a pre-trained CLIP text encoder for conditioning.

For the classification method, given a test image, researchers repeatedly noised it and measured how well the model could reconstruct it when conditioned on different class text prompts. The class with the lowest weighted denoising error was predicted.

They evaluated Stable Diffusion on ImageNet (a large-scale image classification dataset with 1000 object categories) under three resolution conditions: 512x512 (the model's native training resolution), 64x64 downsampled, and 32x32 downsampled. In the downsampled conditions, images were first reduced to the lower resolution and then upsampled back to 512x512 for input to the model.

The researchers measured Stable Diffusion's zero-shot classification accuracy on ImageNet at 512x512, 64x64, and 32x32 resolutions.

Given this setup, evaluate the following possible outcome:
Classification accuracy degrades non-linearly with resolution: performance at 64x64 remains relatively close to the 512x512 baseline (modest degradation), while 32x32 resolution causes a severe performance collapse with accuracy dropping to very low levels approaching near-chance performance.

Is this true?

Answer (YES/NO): NO